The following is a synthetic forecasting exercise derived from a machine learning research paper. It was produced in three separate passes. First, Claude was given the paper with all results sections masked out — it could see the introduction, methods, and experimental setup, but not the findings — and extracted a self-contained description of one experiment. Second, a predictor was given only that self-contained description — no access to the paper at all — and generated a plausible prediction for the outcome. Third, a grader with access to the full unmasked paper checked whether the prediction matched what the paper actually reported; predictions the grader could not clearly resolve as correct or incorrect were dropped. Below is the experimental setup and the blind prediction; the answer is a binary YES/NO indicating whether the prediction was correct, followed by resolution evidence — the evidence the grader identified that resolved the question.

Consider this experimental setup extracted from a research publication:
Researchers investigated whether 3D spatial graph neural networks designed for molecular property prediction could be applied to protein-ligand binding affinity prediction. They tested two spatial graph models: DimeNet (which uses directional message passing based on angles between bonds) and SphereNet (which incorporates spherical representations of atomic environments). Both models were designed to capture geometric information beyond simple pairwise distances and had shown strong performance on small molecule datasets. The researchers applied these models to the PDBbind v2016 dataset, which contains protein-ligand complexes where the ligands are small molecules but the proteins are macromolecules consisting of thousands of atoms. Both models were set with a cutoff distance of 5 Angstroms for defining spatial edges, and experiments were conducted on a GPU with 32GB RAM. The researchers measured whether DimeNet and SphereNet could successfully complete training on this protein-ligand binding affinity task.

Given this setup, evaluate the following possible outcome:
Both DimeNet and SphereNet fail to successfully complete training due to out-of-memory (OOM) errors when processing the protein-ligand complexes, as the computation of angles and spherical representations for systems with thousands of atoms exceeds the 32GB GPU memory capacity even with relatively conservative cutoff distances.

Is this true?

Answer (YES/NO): YES